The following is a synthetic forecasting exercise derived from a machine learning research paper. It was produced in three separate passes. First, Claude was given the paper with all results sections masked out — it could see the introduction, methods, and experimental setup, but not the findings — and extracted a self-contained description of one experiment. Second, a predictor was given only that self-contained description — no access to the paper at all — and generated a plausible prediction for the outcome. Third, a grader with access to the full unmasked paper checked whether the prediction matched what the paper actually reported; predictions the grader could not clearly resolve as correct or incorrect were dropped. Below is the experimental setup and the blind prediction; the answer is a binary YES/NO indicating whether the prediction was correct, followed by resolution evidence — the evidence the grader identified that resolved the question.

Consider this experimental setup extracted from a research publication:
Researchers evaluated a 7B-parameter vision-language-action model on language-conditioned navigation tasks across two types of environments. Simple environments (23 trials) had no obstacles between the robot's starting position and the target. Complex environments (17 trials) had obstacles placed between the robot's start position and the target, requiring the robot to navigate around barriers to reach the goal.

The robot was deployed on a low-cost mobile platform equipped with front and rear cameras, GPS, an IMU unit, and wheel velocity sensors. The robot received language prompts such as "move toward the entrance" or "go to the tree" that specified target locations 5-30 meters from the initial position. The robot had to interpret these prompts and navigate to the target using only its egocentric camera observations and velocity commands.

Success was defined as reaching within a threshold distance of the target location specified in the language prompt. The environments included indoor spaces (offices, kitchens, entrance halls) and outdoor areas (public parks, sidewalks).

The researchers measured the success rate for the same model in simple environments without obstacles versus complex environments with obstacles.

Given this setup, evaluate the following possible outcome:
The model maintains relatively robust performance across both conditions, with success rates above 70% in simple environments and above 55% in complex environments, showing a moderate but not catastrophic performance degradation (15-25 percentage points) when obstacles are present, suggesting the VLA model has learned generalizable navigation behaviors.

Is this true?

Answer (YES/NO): NO